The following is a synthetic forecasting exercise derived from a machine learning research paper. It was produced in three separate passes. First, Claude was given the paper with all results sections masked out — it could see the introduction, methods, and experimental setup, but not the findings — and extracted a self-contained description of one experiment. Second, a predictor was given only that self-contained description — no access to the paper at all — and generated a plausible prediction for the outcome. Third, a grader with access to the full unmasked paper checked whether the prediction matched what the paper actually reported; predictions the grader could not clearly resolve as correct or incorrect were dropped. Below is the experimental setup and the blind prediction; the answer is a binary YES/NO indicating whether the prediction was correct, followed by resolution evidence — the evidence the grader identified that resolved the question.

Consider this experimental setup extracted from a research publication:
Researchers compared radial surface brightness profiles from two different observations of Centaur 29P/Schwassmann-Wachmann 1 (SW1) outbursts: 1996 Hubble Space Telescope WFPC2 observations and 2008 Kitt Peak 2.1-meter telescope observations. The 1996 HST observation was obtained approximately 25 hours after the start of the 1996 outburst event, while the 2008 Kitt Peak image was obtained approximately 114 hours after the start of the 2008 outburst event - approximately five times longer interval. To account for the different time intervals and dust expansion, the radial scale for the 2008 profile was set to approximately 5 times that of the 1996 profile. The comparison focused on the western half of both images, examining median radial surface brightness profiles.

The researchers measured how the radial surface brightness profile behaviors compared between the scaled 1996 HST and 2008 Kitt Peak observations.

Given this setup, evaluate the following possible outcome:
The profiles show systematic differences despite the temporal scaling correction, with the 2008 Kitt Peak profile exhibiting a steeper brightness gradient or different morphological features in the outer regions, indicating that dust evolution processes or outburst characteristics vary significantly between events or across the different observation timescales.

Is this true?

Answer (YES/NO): NO